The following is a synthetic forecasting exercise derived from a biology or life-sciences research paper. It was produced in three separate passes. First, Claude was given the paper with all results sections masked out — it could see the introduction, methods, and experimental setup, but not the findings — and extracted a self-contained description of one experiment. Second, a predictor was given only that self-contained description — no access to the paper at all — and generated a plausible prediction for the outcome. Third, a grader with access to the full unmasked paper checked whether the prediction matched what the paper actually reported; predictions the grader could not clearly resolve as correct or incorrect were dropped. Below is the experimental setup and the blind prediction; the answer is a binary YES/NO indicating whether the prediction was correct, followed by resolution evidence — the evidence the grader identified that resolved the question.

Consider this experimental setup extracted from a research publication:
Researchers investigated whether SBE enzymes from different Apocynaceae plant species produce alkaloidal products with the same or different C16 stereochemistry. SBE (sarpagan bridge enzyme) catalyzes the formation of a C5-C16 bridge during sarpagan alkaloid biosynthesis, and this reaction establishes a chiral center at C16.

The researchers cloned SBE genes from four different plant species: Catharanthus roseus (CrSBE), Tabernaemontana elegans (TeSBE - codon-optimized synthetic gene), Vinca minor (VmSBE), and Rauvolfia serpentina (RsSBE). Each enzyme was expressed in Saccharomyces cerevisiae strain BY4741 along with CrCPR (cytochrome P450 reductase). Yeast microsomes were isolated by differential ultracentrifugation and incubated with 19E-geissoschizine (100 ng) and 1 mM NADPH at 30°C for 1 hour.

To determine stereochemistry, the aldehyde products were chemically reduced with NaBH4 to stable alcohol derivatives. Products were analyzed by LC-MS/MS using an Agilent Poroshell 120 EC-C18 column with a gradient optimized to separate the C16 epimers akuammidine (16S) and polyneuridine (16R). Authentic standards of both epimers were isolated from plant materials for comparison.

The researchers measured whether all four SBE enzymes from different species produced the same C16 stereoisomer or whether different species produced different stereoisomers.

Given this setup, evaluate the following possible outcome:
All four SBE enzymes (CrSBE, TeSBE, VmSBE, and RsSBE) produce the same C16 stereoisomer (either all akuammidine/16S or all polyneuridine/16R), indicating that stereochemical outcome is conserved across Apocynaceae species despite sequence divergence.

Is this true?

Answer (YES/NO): YES